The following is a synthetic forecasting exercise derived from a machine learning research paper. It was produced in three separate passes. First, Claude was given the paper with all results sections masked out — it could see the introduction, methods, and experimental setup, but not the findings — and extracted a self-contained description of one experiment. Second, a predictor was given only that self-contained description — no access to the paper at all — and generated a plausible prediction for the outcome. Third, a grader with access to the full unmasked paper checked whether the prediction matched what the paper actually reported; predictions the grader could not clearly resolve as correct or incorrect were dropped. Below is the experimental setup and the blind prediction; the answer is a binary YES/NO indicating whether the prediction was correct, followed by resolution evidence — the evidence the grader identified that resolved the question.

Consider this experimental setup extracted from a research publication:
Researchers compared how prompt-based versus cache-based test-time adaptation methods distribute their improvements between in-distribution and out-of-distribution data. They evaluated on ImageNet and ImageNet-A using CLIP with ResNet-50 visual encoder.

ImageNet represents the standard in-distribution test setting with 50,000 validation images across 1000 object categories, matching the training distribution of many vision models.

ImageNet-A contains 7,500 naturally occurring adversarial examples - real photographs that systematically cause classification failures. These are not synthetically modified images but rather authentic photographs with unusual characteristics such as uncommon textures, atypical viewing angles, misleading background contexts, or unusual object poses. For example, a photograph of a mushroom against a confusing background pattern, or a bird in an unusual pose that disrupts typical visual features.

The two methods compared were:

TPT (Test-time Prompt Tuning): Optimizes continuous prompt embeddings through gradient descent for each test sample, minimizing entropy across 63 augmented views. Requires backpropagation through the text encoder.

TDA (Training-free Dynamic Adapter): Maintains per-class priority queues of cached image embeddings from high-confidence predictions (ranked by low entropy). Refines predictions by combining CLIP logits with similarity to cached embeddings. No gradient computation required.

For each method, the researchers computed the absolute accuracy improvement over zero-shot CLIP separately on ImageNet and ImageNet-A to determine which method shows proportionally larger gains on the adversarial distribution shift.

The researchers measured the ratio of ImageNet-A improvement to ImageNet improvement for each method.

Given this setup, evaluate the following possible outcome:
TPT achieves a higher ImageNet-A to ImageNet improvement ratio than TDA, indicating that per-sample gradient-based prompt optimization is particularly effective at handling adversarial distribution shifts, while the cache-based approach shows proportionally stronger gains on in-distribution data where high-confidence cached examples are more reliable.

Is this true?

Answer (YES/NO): NO